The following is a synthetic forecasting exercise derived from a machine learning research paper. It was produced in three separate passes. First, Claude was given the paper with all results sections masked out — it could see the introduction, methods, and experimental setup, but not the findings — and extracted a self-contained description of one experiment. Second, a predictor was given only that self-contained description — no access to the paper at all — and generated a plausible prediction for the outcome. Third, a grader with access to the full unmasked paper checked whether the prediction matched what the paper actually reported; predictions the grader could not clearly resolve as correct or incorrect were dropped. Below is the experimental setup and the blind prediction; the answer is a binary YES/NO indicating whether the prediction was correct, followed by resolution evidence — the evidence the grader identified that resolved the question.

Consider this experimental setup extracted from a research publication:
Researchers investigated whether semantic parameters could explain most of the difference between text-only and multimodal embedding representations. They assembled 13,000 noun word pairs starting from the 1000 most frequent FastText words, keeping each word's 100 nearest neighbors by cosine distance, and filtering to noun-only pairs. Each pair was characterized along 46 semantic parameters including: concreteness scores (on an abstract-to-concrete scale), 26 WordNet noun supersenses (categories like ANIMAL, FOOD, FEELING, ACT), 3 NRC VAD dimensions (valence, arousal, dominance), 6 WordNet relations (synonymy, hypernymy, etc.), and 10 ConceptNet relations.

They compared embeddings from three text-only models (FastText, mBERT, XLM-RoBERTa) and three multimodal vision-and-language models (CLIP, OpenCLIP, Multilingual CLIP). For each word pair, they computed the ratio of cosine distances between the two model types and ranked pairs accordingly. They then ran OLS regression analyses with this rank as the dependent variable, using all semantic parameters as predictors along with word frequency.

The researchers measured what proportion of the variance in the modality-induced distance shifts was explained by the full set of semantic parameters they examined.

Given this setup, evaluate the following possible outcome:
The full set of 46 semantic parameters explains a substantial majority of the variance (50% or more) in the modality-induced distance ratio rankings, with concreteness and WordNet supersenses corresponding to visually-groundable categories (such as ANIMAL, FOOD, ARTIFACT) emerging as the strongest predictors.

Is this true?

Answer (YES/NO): NO